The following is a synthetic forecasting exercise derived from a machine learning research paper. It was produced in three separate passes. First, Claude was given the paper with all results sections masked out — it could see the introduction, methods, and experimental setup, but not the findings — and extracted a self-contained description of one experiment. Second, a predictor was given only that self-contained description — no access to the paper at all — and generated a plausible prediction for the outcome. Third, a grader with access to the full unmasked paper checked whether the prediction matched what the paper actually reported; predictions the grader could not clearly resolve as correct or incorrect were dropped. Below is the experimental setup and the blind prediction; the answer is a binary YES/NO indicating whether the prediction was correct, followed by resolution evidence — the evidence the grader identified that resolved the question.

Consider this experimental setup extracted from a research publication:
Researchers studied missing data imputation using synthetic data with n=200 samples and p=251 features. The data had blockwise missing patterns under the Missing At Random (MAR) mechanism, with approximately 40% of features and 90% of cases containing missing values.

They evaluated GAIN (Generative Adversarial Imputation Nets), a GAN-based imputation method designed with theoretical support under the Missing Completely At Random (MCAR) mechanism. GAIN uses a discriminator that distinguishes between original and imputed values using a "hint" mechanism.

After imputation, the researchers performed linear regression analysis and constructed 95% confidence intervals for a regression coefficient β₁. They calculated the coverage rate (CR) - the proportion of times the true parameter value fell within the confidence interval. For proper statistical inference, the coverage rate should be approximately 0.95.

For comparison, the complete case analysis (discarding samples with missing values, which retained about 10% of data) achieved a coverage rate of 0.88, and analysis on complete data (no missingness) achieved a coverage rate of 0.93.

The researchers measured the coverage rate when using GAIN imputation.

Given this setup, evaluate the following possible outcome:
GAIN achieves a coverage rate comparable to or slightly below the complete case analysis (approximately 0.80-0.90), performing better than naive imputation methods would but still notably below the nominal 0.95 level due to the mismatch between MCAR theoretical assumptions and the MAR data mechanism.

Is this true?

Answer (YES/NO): NO